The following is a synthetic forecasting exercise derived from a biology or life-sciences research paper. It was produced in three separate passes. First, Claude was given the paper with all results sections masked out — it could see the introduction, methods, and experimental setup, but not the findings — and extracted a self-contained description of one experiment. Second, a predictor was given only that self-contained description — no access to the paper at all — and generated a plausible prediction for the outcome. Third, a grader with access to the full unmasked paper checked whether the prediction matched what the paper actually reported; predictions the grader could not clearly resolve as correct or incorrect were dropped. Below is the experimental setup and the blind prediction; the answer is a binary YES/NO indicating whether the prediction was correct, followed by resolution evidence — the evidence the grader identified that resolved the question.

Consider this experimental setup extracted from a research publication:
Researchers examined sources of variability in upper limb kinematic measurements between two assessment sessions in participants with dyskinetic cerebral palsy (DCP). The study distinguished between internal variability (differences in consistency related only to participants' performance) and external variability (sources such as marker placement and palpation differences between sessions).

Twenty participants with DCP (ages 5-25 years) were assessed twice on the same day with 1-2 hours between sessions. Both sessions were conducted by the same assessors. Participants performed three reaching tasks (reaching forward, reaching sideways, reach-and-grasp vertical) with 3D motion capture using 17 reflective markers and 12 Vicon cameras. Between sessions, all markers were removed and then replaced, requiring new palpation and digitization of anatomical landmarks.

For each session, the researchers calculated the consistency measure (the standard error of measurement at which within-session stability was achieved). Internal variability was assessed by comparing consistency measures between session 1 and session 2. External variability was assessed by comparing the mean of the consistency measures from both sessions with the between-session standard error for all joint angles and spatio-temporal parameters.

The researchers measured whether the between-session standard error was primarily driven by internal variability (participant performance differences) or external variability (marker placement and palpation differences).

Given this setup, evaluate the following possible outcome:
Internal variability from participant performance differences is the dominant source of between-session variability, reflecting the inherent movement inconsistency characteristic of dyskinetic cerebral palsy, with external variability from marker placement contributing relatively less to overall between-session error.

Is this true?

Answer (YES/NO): NO